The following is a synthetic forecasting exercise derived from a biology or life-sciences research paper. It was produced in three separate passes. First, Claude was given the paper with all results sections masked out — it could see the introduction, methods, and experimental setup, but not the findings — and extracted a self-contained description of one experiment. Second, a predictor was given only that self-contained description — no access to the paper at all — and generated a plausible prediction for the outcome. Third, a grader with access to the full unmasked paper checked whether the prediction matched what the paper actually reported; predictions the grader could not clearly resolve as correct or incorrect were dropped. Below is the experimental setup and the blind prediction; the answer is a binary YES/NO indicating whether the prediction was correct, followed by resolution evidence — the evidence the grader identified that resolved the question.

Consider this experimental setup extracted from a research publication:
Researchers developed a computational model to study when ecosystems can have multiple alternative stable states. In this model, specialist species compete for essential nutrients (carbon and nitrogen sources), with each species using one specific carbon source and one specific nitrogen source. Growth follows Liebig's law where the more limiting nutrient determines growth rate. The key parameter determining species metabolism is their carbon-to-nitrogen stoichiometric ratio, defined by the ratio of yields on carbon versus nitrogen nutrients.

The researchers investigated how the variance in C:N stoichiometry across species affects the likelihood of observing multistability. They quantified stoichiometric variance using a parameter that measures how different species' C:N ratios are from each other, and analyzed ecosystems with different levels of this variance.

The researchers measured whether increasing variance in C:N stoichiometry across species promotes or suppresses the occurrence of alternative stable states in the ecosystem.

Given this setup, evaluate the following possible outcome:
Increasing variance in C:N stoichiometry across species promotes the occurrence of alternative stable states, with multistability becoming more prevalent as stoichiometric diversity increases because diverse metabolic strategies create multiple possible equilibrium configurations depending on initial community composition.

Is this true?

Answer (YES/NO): YES